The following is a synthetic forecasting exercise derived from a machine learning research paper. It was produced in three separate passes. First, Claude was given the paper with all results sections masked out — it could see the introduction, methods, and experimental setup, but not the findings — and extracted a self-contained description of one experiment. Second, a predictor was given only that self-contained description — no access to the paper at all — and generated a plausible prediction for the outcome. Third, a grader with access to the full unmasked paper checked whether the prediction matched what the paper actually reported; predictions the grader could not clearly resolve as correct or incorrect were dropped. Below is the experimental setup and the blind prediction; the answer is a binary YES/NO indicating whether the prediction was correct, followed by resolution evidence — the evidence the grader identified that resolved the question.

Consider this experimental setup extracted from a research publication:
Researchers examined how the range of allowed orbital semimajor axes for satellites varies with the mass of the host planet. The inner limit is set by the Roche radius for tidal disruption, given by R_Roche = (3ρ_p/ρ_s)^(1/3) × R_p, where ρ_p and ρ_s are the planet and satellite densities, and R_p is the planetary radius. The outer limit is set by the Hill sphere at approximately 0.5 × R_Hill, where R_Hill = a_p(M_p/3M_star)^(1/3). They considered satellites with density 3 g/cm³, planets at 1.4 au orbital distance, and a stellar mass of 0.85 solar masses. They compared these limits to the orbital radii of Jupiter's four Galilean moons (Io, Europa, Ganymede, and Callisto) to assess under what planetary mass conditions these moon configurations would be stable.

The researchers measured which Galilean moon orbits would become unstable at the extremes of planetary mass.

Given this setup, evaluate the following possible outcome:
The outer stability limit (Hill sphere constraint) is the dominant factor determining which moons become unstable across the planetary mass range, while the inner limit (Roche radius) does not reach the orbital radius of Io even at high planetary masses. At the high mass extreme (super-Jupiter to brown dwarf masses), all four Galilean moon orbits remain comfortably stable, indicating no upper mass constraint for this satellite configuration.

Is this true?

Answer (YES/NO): NO